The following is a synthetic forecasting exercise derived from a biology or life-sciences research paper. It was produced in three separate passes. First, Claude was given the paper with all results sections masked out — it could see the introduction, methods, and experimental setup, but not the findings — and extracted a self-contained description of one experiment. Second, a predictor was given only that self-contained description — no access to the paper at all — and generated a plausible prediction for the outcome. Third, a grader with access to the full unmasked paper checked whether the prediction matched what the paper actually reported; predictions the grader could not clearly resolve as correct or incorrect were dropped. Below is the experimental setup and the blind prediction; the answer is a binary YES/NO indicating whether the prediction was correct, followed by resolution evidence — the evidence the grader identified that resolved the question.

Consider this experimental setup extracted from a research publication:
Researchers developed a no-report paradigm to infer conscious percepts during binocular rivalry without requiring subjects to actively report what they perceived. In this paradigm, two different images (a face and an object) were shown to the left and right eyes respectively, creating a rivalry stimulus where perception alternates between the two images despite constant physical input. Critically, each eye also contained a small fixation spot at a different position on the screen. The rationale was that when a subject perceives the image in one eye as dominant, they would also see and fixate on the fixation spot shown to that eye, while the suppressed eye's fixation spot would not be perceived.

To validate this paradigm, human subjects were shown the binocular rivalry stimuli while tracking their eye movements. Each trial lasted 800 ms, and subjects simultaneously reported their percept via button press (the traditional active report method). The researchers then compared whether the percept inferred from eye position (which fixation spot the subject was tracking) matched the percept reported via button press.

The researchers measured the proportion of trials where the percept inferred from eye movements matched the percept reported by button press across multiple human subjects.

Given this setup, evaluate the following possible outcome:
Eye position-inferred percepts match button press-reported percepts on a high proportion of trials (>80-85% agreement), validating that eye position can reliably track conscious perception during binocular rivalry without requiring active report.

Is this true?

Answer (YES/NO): YES